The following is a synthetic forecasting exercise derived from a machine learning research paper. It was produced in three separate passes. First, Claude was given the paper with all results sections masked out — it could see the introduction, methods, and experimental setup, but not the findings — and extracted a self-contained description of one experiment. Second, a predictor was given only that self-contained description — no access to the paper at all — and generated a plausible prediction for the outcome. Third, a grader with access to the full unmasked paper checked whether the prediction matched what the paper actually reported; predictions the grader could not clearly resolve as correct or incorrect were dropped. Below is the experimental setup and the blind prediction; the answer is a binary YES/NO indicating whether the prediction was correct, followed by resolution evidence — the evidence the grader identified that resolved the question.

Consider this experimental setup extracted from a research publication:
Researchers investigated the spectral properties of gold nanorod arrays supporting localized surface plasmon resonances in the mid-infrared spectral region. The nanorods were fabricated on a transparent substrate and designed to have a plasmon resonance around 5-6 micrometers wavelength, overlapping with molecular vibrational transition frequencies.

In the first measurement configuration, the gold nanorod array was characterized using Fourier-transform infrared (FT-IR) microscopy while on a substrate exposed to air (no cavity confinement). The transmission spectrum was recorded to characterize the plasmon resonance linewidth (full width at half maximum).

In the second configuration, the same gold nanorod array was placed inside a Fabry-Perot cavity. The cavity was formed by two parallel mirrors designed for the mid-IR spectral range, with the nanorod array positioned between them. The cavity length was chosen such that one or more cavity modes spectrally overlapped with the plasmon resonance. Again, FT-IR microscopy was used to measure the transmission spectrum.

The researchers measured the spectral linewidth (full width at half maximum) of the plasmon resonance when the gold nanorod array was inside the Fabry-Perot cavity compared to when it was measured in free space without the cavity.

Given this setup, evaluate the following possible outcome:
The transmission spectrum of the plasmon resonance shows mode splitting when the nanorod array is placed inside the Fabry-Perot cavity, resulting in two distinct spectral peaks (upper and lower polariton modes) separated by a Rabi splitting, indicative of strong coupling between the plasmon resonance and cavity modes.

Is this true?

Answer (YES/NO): NO